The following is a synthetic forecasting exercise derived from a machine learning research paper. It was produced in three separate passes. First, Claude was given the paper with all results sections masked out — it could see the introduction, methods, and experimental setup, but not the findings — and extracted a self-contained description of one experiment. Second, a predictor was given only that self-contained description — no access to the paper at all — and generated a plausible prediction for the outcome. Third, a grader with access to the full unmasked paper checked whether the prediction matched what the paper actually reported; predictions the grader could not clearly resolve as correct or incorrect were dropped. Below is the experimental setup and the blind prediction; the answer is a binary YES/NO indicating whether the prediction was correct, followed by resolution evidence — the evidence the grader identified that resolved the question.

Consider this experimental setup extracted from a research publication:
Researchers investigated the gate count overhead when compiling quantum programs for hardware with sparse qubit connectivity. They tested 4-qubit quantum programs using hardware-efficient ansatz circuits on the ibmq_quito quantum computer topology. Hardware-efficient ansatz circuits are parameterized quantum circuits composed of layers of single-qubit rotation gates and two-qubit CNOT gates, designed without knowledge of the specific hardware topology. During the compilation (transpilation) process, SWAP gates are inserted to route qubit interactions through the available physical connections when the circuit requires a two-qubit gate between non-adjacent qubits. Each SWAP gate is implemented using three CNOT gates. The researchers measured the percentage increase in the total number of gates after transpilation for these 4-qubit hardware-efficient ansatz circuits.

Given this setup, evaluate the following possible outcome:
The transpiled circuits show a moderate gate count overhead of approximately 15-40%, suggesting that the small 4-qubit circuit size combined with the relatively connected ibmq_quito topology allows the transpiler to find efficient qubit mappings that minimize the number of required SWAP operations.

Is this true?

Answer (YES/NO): YES